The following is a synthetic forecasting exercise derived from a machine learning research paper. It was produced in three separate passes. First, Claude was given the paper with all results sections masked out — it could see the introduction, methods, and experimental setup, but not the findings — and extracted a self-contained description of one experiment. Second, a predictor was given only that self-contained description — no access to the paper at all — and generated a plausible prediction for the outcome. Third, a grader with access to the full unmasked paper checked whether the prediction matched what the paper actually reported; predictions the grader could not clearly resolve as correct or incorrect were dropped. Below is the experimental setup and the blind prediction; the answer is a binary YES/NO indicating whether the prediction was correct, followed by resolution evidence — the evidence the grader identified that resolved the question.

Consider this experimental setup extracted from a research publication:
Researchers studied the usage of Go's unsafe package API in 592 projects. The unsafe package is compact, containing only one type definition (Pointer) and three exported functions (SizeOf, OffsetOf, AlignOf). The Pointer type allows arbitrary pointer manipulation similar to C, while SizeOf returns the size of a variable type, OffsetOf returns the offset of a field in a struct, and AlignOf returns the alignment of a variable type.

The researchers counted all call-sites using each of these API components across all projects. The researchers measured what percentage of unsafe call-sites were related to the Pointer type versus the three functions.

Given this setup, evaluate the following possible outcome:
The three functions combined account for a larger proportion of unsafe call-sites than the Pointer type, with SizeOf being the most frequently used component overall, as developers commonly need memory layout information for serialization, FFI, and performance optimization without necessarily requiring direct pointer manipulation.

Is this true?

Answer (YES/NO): NO